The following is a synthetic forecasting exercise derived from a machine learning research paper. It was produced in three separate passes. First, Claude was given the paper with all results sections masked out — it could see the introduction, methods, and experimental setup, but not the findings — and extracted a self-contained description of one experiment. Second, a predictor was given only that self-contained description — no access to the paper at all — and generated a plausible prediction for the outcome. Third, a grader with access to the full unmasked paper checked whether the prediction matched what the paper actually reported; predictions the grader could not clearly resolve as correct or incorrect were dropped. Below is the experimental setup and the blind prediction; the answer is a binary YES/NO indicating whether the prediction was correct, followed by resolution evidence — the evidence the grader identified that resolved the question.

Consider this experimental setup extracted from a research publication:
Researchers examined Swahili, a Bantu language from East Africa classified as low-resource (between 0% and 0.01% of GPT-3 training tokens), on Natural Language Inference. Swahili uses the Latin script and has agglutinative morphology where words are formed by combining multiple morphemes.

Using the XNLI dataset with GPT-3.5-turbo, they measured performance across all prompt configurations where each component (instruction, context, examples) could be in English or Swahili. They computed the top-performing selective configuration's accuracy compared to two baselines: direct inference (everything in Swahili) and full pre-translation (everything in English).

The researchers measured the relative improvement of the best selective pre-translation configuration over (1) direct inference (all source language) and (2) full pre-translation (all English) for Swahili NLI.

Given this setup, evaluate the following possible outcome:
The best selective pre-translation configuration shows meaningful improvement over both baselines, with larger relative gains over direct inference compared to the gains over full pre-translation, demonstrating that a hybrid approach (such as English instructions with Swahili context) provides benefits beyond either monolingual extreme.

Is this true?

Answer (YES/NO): YES